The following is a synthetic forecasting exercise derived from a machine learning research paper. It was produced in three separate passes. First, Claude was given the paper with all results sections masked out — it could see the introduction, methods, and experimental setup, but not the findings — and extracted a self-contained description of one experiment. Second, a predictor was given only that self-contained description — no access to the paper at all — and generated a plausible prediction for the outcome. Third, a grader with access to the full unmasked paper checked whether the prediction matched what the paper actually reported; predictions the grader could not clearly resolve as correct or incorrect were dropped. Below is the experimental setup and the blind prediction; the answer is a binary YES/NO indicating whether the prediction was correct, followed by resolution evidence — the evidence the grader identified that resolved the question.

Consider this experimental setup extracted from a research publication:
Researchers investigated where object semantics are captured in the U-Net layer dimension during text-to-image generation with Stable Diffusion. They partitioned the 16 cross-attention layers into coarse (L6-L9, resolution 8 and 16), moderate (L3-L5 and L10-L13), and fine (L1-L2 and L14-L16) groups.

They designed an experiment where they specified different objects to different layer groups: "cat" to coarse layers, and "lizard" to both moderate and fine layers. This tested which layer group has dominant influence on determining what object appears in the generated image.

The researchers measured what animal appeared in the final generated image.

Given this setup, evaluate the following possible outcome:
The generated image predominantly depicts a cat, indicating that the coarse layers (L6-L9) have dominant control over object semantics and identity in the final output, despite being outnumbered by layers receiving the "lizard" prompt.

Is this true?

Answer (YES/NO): YES